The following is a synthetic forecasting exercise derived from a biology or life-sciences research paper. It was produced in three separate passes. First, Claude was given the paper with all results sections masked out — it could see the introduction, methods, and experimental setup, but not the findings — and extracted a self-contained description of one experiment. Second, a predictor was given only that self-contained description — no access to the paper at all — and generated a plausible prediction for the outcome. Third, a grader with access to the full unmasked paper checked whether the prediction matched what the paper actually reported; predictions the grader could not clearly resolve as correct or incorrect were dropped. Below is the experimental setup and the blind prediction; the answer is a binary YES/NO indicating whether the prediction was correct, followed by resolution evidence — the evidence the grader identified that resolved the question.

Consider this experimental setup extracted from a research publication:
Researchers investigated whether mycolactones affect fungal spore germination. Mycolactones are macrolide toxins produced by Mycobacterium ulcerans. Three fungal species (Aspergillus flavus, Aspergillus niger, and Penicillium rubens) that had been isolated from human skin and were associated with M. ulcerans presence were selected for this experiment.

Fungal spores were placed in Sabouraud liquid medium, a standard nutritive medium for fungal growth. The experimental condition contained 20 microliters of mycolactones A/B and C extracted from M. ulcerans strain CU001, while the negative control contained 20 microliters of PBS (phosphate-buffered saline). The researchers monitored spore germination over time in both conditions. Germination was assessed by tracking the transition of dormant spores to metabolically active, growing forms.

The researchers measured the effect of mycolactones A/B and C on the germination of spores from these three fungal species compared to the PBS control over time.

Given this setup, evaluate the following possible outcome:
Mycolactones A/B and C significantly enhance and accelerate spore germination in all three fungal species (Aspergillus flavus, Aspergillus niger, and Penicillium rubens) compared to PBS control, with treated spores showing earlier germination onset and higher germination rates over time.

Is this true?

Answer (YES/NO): NO